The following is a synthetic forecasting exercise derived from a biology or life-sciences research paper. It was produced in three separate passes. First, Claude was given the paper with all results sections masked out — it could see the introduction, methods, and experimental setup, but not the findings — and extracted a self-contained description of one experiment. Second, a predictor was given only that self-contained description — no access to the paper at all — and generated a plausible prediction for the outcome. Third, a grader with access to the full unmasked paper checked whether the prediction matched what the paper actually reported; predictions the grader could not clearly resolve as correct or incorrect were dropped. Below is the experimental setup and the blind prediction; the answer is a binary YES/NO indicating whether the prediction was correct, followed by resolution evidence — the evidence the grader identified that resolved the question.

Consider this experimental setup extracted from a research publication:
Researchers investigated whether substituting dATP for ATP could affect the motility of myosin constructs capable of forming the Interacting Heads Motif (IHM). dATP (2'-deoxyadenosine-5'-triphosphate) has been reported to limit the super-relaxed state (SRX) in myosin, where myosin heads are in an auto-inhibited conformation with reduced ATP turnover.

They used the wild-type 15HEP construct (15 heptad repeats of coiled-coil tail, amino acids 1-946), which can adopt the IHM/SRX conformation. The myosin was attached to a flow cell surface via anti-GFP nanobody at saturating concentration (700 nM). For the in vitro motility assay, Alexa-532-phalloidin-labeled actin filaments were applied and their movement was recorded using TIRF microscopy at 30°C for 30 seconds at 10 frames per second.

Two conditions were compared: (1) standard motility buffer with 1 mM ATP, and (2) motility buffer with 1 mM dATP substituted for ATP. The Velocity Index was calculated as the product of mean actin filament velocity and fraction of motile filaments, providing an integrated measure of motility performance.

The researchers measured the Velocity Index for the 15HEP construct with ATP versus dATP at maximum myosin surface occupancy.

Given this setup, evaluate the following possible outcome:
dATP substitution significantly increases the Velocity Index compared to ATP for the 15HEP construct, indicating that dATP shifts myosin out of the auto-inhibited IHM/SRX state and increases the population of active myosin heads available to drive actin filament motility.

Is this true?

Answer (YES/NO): YES